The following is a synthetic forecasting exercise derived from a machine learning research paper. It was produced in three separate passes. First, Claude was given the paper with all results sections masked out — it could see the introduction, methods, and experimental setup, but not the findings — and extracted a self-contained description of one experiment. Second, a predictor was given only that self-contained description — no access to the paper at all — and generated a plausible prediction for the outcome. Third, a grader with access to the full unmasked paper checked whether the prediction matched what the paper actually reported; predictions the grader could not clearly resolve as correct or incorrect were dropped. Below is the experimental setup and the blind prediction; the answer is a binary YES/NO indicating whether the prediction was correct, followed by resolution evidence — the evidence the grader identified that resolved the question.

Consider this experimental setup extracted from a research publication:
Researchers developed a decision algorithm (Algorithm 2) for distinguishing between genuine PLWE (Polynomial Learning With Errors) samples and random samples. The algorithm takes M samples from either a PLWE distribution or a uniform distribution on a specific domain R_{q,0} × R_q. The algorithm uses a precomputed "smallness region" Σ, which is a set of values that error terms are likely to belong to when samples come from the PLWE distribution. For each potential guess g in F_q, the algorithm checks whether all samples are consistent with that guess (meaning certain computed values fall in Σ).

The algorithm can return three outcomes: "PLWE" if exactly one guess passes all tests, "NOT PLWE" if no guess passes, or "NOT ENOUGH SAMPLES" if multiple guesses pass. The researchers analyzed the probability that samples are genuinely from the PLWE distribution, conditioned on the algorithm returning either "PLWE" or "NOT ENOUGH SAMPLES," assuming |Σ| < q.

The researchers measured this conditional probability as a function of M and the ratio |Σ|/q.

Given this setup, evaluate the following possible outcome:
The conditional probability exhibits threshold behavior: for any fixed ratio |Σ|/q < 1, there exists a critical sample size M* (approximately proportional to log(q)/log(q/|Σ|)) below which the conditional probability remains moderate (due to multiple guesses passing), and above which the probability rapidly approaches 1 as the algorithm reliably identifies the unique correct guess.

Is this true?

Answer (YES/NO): NO